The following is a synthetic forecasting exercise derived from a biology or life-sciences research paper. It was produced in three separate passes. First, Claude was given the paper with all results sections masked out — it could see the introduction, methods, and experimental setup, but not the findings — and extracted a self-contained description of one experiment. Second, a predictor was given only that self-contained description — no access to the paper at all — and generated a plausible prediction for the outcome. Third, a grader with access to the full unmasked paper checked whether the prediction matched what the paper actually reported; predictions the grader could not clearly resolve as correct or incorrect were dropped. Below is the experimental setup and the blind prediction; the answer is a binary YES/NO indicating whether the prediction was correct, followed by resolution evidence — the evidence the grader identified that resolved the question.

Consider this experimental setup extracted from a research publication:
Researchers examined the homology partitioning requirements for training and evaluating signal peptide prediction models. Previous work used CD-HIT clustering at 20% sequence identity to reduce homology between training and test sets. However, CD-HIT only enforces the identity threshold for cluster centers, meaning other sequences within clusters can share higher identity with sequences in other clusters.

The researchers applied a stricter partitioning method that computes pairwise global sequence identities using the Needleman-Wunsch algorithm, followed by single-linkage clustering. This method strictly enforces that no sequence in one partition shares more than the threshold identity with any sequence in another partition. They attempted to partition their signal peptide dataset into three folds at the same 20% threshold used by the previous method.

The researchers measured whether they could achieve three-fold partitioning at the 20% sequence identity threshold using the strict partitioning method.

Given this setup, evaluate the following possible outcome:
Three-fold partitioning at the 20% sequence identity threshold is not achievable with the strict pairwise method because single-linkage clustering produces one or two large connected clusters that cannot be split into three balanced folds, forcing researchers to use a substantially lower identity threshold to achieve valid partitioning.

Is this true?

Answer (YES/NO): NO